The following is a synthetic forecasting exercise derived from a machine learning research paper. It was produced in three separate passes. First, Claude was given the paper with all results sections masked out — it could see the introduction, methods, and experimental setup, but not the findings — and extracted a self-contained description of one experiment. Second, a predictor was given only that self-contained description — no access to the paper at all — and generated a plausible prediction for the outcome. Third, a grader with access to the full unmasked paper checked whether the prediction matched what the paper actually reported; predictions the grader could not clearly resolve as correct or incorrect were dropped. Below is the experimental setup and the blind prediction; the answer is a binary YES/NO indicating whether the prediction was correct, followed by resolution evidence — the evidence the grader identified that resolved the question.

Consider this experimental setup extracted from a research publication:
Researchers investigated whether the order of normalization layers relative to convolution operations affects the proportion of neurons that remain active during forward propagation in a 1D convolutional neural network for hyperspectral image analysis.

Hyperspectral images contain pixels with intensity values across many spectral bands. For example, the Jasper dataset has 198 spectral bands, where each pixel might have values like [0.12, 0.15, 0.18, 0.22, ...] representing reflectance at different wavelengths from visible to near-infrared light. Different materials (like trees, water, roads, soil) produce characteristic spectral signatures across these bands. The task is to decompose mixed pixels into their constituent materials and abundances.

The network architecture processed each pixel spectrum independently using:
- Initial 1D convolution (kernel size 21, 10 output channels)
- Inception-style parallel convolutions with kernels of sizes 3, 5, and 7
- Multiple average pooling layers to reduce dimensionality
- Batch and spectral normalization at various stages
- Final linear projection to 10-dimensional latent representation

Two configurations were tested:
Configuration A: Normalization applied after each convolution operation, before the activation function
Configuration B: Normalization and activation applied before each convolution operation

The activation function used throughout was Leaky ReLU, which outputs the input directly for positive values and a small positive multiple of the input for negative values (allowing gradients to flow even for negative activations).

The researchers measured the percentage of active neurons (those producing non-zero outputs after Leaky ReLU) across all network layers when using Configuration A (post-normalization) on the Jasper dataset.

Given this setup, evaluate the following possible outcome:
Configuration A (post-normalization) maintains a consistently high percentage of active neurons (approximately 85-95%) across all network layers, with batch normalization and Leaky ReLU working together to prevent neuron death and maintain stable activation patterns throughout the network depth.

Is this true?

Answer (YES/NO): NO